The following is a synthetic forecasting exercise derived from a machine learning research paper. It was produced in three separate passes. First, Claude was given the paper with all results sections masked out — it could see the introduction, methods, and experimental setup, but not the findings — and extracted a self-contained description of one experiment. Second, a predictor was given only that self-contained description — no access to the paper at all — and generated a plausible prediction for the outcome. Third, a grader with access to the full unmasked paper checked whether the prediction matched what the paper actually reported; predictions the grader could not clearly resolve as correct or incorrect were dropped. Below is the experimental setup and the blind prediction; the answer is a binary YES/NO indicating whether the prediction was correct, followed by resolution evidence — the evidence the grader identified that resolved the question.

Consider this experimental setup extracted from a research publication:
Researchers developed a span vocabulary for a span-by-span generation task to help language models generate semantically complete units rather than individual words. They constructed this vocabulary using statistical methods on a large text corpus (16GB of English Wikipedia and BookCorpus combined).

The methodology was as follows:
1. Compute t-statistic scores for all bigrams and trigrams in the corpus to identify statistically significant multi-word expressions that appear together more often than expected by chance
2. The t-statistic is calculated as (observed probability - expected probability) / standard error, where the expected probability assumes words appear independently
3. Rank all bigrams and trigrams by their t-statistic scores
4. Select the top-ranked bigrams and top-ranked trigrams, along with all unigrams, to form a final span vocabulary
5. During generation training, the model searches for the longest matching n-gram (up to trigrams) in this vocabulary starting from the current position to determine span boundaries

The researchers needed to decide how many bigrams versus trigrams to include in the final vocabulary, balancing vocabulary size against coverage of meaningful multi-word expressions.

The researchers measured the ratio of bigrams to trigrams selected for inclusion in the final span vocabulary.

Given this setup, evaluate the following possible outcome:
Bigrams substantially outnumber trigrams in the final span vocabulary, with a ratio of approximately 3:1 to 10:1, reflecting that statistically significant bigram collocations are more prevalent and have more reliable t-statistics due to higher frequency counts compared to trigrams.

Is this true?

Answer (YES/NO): YES